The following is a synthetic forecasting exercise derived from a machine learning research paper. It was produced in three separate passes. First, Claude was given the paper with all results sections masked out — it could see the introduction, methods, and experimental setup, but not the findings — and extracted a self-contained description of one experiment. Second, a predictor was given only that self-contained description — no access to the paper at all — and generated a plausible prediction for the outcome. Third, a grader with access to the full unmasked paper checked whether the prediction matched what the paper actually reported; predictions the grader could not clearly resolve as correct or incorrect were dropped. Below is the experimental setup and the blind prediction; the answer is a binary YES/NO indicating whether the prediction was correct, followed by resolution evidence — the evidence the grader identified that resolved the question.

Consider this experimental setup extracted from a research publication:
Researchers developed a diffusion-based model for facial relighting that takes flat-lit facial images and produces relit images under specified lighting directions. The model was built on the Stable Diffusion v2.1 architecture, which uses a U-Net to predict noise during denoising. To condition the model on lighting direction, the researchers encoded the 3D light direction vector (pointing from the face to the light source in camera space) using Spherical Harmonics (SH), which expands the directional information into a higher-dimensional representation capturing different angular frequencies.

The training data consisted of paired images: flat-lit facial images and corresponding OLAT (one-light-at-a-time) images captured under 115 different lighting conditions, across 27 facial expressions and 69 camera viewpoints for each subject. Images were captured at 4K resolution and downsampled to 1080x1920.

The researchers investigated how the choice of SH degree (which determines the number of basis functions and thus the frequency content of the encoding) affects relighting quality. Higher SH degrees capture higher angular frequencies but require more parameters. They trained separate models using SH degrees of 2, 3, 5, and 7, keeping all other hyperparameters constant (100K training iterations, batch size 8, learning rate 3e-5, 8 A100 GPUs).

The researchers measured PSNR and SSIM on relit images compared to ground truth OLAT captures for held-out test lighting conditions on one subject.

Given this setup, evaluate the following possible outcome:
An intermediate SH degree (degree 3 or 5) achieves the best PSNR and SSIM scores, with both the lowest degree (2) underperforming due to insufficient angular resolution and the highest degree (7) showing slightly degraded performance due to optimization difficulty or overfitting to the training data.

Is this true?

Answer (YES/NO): NO